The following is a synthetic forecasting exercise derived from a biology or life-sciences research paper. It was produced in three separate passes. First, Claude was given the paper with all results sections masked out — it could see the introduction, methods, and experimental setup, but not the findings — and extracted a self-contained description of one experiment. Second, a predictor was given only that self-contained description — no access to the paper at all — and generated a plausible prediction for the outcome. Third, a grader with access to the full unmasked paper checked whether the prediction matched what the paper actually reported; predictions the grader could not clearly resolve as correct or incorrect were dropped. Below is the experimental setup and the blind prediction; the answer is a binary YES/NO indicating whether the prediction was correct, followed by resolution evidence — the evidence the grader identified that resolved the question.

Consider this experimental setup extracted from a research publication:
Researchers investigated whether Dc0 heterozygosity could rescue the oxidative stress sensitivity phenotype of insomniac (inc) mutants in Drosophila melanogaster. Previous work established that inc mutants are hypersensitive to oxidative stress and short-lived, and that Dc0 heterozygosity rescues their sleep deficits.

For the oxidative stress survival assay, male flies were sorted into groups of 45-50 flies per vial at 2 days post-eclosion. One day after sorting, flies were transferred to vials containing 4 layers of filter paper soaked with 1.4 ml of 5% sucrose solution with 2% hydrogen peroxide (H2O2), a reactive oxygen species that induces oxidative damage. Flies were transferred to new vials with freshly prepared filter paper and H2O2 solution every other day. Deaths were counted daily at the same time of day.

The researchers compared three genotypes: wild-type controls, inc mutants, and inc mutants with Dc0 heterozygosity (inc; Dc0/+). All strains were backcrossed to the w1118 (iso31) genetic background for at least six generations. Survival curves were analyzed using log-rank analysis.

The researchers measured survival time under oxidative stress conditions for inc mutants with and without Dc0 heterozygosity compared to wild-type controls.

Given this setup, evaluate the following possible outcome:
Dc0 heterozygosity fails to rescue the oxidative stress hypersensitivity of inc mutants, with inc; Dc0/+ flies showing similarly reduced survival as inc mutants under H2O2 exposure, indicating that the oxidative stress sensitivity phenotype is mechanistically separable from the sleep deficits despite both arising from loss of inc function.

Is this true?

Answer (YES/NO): YES